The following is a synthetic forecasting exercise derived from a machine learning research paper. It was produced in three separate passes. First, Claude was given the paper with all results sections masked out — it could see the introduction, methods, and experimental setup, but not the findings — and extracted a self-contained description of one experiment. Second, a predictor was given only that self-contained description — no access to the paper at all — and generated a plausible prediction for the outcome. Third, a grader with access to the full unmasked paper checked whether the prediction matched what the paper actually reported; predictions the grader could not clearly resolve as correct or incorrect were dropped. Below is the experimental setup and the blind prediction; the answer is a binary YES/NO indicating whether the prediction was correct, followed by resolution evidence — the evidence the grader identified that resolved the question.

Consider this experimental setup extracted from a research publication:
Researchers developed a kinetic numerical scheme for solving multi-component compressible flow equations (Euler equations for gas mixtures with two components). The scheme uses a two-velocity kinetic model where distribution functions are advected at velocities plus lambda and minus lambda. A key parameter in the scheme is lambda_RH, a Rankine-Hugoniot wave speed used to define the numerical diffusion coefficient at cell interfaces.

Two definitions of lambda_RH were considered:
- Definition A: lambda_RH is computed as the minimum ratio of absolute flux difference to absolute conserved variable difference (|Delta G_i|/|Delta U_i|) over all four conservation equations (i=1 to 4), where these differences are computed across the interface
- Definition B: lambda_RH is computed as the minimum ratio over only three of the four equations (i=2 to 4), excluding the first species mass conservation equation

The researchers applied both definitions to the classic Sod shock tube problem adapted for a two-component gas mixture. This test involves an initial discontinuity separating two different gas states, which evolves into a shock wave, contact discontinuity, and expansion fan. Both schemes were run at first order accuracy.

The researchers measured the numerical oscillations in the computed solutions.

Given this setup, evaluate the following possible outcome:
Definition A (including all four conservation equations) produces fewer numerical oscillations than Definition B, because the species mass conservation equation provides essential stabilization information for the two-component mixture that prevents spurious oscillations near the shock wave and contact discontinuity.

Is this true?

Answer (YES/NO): NO